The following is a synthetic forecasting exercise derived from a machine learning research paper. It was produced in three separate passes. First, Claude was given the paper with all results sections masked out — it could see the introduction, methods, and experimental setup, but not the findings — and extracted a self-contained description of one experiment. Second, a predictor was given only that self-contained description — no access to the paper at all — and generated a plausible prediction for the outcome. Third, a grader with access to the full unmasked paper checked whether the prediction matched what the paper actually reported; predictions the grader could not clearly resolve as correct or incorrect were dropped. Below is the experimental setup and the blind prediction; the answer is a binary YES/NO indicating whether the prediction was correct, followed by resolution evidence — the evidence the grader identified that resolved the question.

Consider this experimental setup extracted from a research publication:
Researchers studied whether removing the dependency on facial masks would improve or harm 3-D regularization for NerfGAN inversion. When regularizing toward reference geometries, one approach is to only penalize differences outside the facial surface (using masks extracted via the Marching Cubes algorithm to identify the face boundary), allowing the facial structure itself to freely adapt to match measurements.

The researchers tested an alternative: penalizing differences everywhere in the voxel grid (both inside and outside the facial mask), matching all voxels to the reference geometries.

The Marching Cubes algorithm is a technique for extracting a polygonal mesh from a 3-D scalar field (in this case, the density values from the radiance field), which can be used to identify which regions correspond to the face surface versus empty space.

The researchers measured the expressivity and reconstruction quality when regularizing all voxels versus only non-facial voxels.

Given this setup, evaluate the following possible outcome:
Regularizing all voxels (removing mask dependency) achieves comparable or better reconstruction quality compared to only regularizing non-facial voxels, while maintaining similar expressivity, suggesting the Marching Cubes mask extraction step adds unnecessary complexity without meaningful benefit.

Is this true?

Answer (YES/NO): NO